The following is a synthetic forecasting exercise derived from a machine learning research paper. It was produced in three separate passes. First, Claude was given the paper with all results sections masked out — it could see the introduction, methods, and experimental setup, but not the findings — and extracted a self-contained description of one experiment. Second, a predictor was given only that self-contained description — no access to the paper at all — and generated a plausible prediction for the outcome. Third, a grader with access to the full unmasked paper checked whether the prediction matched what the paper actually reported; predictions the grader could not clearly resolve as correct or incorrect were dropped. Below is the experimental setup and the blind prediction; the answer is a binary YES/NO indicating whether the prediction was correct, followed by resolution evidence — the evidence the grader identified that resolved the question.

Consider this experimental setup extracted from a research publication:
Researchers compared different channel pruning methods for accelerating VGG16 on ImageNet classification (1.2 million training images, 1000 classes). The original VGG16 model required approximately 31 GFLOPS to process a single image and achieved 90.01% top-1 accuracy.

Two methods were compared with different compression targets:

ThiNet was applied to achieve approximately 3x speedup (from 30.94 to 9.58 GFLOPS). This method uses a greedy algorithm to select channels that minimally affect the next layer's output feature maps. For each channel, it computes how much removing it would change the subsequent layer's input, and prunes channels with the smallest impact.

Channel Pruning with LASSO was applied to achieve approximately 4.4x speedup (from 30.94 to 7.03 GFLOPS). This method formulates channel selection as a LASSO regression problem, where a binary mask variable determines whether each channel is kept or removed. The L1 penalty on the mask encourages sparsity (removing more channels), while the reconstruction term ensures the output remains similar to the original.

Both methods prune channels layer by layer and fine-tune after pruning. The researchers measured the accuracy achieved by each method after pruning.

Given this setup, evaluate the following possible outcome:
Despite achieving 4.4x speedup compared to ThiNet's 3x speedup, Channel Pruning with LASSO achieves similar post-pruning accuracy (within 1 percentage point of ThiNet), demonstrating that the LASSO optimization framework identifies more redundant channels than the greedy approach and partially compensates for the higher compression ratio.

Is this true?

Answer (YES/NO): NO